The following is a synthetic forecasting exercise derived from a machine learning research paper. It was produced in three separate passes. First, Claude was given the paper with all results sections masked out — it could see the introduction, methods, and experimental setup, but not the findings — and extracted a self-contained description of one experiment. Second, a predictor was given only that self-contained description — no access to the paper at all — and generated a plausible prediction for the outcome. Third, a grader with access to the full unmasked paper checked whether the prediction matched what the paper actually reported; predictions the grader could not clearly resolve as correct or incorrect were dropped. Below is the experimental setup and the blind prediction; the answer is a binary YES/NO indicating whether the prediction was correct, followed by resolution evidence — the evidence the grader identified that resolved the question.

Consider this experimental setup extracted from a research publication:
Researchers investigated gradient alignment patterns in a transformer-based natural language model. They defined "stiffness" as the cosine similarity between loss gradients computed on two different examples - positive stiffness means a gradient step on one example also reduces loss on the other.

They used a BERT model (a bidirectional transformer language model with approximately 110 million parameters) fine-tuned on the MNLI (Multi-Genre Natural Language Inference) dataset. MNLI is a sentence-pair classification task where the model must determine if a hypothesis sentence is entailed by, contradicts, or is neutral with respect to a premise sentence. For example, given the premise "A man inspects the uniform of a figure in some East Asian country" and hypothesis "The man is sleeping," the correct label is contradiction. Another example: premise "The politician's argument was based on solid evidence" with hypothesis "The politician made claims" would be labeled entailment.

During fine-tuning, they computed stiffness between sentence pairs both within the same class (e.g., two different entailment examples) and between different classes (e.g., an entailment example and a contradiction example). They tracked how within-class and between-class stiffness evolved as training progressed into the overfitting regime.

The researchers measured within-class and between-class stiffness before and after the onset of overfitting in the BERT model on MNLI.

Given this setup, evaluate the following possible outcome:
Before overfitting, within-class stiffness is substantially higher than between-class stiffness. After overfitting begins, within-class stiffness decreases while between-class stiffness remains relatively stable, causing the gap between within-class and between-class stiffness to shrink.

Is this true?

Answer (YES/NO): NO